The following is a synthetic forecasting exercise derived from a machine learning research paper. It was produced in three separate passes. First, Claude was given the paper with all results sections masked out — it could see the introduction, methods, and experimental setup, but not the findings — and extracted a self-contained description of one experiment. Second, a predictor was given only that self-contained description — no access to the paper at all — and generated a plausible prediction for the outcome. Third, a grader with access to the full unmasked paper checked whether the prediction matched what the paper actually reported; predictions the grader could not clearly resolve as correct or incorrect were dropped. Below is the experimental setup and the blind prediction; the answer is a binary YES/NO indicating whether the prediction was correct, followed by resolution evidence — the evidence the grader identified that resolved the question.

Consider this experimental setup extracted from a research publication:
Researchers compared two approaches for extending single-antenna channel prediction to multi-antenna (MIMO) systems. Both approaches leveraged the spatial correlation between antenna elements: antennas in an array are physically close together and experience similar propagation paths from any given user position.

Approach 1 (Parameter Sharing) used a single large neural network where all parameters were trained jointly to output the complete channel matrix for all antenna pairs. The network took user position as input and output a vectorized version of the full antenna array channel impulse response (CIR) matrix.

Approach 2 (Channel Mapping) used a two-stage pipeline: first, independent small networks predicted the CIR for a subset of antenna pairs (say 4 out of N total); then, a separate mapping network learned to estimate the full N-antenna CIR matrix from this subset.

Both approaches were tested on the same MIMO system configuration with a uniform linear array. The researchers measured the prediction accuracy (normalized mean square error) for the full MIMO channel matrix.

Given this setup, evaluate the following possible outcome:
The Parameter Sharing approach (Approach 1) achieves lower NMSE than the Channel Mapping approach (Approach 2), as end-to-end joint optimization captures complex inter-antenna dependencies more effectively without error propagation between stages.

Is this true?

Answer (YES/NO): YES